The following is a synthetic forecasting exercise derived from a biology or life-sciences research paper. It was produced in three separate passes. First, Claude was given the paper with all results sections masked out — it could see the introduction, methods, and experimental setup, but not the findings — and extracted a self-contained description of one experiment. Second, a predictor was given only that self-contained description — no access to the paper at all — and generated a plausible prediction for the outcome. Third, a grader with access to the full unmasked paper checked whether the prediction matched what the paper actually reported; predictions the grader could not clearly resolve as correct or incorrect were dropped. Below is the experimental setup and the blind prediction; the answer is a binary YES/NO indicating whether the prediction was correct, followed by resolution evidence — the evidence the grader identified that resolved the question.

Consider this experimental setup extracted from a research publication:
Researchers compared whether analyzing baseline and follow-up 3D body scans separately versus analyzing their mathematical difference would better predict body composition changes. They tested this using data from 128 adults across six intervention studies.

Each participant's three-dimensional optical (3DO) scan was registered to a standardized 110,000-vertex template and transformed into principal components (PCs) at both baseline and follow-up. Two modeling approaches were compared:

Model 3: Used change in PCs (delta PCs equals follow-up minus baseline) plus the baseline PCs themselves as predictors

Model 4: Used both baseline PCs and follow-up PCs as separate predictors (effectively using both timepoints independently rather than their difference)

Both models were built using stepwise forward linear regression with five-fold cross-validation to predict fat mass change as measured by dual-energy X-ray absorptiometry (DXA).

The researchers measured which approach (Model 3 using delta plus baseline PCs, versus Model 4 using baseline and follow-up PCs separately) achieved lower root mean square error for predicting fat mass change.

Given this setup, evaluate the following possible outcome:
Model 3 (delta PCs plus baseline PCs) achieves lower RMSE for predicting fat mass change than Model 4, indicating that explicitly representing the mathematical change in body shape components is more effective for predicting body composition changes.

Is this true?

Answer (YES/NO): YES